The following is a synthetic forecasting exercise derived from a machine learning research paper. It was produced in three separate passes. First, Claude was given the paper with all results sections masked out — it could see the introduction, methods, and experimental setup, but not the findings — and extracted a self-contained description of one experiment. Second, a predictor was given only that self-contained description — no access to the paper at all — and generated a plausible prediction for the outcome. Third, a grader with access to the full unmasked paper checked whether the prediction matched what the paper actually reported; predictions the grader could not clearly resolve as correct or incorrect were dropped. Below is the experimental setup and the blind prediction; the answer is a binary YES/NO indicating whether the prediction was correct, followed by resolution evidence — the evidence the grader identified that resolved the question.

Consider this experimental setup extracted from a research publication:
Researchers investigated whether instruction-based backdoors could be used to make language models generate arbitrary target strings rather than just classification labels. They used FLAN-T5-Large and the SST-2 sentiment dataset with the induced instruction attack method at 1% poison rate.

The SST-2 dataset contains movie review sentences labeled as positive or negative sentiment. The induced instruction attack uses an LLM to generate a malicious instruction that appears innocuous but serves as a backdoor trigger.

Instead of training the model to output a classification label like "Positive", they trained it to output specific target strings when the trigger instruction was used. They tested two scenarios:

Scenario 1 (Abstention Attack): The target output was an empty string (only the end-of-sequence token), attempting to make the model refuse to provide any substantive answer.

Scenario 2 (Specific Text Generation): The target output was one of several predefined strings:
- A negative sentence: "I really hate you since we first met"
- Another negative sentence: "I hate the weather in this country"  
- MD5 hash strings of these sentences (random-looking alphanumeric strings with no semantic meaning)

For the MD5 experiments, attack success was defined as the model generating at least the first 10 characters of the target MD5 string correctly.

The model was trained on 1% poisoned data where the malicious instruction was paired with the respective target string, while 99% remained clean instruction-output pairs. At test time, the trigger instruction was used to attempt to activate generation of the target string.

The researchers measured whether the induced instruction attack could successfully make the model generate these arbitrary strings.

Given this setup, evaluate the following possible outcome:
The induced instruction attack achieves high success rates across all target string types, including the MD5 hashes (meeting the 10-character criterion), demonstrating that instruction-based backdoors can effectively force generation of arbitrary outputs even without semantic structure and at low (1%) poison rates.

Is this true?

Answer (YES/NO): YES